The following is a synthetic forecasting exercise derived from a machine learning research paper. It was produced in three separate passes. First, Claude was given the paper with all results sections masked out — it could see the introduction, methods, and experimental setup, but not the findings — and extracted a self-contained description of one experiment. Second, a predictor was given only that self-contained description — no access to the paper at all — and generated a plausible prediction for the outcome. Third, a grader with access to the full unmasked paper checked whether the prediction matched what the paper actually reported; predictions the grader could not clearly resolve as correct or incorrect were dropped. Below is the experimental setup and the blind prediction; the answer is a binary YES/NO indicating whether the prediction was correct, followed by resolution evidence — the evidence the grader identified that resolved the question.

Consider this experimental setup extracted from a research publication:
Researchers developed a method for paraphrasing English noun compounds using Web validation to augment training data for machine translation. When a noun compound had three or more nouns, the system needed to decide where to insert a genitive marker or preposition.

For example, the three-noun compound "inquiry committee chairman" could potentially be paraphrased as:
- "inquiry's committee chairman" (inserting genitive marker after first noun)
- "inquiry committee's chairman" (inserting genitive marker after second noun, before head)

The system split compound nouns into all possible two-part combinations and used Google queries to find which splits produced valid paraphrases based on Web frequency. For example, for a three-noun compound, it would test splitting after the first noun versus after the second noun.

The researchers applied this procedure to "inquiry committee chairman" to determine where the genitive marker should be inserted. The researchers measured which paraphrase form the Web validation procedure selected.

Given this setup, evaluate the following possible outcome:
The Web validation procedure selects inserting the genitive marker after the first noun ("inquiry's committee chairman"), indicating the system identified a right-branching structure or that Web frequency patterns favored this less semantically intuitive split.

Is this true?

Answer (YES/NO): NO